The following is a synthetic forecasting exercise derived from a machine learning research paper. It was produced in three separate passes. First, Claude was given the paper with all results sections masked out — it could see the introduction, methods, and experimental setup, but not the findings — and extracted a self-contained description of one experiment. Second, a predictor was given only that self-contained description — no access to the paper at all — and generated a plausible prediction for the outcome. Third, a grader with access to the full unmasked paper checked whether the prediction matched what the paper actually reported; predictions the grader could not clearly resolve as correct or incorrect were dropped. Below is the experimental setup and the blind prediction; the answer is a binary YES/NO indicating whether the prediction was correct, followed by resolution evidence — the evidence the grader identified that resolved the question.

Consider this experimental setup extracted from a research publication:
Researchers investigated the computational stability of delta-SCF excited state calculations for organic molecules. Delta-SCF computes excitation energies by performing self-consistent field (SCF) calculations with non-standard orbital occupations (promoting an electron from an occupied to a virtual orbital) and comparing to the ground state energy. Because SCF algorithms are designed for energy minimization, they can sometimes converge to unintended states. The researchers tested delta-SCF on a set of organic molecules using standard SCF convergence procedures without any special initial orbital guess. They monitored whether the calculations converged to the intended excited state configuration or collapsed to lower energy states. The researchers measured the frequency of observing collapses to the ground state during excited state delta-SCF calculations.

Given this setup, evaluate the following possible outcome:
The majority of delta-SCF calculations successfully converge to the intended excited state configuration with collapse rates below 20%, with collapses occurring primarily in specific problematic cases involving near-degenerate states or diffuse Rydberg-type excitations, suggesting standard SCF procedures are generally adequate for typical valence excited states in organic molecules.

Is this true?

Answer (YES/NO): NO